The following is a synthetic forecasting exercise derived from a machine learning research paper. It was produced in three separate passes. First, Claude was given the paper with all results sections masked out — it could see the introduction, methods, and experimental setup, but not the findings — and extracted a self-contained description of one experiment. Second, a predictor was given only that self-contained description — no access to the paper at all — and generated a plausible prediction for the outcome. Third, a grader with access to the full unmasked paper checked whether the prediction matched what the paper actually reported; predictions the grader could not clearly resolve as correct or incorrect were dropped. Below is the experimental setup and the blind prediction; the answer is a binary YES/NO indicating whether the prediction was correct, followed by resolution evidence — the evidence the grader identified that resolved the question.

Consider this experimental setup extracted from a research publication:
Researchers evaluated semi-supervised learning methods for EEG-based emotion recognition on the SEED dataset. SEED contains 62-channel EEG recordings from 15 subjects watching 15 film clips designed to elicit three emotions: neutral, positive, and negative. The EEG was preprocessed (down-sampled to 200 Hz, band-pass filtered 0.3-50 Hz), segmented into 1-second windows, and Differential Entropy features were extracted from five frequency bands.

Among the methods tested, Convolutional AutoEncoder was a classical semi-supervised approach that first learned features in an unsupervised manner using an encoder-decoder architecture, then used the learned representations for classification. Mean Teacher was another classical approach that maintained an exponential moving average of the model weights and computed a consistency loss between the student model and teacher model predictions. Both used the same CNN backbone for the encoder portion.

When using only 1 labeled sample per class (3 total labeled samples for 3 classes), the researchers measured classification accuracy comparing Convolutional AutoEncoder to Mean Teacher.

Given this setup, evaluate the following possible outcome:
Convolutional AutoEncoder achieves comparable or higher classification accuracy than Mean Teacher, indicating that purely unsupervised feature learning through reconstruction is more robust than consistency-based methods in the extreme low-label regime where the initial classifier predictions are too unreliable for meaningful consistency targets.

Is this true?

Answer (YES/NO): YES